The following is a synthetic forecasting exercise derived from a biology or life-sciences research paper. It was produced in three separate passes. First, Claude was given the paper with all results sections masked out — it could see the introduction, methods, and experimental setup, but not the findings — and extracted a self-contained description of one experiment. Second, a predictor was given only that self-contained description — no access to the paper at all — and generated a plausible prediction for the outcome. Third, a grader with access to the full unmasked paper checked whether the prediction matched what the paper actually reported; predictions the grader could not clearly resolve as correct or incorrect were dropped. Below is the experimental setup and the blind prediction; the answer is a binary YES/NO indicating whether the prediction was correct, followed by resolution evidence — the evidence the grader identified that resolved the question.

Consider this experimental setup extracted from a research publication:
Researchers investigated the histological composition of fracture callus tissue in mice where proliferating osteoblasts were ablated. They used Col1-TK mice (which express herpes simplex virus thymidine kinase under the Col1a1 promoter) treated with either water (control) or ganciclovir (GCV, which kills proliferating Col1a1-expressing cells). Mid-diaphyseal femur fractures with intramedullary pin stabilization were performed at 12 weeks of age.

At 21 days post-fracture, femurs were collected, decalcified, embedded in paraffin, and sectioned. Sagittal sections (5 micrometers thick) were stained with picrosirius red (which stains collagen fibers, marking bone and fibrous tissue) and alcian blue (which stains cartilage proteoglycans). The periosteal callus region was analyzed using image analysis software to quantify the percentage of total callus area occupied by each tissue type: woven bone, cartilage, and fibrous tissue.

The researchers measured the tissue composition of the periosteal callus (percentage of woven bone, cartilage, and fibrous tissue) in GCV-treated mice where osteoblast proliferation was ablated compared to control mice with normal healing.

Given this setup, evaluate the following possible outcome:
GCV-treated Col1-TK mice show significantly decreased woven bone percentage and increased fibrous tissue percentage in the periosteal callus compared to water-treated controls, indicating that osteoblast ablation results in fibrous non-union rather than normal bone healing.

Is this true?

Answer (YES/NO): YES